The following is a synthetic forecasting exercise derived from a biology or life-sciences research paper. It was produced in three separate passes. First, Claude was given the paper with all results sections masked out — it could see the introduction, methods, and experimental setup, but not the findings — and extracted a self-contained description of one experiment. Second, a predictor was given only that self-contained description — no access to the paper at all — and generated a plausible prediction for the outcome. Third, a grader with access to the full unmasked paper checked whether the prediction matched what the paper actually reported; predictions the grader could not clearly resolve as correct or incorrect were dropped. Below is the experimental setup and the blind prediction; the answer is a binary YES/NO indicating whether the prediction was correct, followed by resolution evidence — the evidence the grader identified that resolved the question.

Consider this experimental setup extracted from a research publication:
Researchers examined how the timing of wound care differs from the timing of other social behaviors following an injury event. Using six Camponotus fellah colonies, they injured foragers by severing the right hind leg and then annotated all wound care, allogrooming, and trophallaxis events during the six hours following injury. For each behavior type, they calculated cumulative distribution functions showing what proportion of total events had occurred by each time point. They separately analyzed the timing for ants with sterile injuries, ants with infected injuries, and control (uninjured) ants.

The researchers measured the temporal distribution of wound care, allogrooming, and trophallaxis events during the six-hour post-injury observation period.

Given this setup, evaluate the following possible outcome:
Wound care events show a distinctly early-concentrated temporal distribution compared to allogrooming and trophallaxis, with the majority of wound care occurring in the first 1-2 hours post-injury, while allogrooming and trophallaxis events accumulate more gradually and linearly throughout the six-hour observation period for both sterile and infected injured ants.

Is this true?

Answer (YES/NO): NO